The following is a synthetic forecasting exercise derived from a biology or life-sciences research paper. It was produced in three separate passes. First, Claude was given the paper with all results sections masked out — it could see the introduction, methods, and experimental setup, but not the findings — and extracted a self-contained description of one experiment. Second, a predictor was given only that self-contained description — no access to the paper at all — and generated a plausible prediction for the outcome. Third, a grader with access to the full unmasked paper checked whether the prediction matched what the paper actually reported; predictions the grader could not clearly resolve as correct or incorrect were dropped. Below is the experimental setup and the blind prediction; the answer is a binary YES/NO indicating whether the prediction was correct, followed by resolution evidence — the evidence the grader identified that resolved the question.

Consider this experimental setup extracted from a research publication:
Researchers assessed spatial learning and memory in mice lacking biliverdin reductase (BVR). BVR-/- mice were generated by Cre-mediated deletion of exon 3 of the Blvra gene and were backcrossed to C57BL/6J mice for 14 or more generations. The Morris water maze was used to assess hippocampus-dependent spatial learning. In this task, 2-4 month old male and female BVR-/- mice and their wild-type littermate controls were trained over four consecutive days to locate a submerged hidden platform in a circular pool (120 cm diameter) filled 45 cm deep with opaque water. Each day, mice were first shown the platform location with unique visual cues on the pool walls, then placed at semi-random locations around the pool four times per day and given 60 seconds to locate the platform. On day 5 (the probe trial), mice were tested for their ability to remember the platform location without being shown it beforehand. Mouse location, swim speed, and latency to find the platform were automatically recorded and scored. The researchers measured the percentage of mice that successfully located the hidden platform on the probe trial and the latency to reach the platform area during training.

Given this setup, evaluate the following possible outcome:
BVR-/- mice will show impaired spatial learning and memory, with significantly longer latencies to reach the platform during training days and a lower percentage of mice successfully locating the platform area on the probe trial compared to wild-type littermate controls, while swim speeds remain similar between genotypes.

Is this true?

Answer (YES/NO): NO